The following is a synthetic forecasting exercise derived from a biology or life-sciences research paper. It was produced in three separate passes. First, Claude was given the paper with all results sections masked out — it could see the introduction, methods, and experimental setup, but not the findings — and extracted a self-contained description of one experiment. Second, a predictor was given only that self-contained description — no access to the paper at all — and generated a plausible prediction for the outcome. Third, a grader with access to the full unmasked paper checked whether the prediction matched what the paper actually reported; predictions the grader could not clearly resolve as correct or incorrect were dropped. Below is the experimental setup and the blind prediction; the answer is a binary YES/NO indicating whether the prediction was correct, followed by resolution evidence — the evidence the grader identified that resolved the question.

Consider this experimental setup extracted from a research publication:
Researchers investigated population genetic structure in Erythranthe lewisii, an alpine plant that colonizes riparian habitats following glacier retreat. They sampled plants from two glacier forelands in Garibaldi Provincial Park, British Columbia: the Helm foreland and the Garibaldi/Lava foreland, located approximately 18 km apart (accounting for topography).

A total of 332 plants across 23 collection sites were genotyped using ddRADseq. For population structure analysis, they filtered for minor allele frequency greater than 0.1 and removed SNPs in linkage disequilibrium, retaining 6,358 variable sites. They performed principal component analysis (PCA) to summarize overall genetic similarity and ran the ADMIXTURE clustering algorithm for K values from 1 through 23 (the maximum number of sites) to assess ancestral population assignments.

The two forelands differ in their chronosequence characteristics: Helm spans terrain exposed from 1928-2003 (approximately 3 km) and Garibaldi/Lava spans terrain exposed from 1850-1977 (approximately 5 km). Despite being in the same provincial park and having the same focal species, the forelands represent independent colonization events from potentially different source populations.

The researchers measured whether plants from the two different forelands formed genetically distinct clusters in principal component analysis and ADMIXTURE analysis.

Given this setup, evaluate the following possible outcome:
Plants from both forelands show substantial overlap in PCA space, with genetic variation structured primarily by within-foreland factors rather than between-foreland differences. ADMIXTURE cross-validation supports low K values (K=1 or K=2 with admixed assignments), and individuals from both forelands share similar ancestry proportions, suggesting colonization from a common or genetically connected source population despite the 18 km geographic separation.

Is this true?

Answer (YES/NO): NO